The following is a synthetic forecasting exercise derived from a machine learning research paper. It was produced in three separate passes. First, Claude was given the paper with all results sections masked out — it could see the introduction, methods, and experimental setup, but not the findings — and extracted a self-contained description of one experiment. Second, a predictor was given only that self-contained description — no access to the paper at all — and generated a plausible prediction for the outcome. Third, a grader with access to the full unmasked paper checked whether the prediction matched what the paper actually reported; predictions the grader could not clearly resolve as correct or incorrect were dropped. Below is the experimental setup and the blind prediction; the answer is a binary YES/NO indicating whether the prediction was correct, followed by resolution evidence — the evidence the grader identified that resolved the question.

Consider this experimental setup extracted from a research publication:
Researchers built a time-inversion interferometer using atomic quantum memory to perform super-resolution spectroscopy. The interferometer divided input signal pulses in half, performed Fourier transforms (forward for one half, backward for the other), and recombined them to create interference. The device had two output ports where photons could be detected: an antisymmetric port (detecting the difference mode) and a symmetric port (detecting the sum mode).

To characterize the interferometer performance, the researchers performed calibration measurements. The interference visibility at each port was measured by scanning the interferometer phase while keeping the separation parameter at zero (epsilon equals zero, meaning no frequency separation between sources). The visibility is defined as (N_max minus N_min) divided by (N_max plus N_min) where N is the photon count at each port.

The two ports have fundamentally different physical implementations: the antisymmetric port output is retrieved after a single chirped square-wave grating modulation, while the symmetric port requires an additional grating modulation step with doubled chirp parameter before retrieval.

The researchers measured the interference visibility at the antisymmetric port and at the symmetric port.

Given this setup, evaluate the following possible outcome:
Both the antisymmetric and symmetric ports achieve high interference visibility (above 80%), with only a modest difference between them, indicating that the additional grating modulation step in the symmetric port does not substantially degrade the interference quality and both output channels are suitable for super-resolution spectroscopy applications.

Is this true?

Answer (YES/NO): NO